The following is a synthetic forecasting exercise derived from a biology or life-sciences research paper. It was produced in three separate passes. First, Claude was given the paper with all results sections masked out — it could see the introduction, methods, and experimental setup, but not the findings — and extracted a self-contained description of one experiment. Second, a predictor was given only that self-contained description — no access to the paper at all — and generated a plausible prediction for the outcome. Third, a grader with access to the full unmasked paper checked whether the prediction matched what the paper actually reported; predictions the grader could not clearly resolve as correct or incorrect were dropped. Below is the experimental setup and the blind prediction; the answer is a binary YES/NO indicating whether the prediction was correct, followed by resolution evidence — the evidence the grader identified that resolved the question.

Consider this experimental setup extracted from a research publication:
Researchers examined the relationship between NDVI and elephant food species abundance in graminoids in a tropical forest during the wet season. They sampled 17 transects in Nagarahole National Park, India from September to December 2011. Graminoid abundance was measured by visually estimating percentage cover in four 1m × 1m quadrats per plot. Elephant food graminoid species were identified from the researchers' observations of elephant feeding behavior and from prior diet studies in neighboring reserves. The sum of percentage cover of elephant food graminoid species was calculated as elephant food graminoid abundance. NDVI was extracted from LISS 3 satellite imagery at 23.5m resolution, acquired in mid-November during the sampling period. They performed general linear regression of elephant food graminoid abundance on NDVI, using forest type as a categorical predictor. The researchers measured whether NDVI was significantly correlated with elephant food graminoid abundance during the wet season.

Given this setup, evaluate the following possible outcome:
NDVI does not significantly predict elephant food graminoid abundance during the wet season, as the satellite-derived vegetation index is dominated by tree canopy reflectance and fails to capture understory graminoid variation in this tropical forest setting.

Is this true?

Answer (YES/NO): YES